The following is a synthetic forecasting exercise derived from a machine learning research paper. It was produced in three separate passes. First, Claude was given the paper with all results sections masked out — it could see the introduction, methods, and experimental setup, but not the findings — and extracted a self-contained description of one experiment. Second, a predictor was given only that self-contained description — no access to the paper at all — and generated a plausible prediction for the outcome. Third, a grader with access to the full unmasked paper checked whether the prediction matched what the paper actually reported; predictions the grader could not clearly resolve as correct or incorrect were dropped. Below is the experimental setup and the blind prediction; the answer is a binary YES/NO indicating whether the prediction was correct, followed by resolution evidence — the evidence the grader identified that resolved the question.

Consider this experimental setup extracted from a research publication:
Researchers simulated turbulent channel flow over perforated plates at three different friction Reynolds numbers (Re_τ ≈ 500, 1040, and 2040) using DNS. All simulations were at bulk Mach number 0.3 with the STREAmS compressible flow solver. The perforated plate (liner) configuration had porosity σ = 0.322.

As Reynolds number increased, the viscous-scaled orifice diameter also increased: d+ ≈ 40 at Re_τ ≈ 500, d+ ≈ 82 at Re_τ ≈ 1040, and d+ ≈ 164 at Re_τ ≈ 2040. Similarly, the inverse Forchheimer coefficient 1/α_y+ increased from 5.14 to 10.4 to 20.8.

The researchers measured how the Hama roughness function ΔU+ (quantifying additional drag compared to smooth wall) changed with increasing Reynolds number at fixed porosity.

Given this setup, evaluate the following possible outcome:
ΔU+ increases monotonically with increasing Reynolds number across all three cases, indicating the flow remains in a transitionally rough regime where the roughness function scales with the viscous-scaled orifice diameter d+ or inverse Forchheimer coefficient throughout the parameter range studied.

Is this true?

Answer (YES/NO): NO